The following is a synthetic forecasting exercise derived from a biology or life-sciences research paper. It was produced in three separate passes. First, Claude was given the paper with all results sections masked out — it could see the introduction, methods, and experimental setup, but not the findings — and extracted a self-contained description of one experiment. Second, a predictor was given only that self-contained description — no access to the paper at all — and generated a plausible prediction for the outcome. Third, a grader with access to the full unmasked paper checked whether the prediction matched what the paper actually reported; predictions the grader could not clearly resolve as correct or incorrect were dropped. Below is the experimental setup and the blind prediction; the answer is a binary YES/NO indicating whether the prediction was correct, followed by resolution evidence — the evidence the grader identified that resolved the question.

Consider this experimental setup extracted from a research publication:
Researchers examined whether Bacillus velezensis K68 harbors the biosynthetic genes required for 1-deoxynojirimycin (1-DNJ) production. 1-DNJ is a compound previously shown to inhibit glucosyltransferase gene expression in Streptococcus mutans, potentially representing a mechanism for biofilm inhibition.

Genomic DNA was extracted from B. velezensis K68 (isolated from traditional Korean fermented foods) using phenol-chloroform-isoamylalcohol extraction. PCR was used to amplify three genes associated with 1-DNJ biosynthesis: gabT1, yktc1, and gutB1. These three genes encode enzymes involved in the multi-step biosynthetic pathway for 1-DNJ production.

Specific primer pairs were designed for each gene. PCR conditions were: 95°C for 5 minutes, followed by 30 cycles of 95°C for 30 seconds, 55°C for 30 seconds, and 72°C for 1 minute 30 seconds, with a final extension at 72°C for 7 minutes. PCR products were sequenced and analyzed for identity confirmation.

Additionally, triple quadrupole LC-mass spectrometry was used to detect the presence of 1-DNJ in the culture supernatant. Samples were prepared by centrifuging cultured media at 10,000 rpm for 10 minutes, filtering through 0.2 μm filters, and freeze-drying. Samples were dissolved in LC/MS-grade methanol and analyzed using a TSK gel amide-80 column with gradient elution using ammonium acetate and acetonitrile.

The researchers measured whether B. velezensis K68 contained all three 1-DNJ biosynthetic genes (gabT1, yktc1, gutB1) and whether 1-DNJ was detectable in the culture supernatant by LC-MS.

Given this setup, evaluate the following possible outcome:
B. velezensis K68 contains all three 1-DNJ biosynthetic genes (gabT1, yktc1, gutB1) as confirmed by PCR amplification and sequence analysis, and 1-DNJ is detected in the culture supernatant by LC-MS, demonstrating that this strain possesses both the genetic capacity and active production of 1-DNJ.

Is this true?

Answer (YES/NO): YES